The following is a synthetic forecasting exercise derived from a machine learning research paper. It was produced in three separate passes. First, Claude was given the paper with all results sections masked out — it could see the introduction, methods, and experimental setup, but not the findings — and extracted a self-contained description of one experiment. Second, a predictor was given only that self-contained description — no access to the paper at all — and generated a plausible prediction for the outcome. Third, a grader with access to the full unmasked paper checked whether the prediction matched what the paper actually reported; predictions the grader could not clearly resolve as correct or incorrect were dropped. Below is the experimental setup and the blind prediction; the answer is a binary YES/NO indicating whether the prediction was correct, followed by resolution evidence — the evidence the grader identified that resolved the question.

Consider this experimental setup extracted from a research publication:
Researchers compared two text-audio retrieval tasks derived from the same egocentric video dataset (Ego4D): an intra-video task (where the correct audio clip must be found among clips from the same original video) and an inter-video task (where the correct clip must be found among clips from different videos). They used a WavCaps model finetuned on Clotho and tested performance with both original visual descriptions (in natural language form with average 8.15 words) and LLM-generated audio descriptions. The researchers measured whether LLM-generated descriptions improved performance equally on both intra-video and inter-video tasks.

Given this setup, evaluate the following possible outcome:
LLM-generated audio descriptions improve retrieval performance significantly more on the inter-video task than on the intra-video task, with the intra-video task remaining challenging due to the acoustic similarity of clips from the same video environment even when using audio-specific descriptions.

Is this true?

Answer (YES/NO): NO